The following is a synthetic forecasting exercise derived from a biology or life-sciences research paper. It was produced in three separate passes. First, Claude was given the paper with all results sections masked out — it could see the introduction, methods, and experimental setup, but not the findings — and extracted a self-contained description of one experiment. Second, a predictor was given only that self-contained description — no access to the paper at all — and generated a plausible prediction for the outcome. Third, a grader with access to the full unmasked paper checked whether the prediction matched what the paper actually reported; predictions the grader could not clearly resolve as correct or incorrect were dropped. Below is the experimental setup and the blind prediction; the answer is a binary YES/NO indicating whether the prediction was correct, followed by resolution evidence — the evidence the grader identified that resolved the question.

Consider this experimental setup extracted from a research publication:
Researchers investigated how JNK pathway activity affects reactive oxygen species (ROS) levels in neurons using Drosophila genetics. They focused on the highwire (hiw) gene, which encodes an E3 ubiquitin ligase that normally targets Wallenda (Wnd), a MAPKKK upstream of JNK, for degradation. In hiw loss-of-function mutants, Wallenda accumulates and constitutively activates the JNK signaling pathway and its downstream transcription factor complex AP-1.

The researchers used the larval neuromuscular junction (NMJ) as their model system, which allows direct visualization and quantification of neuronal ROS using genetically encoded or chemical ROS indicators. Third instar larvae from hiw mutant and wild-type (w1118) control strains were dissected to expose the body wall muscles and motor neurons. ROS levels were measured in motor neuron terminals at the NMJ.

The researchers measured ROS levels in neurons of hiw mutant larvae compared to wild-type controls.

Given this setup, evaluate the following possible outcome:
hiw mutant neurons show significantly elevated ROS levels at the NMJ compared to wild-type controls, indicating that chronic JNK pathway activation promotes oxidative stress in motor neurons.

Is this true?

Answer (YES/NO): NO